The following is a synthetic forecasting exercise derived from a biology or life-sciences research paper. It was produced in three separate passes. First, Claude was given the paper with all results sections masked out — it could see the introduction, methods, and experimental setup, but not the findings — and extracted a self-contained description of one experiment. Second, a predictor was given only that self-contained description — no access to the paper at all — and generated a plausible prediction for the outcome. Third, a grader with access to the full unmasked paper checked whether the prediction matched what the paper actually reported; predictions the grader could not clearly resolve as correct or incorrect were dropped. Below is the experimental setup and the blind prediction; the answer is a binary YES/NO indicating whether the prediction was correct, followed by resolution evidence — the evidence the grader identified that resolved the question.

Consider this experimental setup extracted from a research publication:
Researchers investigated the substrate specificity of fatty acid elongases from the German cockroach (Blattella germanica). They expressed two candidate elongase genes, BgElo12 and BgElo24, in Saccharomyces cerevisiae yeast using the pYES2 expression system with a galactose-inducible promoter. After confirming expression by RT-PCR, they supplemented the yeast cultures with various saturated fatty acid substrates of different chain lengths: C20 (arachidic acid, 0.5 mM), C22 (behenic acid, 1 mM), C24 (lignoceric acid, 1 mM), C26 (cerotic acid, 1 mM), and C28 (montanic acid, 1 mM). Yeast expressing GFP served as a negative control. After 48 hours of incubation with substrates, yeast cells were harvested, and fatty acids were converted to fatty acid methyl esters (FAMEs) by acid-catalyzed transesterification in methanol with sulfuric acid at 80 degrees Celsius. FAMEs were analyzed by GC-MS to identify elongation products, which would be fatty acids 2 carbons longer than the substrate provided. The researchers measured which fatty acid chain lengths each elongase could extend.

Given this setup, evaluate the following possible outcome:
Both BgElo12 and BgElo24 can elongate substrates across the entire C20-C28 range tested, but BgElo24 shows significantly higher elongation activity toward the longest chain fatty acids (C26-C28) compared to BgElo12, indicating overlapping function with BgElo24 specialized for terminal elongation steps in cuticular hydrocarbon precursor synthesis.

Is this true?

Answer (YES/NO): NO